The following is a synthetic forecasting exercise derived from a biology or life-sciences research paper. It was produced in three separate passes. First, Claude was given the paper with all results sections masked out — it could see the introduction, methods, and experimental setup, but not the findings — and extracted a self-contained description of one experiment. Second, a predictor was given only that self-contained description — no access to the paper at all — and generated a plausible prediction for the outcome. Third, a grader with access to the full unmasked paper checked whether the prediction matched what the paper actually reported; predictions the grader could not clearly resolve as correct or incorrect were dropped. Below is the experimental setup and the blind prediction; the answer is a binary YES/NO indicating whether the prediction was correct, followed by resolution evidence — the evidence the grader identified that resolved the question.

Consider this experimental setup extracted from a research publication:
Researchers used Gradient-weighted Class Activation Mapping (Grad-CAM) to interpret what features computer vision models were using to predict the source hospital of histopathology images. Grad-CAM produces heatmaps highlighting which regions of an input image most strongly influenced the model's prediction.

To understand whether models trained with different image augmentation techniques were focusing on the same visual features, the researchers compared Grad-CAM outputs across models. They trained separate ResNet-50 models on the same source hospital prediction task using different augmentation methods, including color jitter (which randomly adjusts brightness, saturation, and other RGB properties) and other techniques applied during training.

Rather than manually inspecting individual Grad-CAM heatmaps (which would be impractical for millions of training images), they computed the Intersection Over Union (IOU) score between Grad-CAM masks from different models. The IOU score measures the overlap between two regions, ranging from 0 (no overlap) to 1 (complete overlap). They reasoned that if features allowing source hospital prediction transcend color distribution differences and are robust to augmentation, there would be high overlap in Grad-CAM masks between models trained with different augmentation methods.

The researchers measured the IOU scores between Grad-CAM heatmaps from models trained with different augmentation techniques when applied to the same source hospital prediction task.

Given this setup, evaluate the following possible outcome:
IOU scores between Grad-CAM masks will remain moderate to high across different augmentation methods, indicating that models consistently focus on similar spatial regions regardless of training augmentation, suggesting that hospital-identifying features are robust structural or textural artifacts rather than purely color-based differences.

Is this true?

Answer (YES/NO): YES